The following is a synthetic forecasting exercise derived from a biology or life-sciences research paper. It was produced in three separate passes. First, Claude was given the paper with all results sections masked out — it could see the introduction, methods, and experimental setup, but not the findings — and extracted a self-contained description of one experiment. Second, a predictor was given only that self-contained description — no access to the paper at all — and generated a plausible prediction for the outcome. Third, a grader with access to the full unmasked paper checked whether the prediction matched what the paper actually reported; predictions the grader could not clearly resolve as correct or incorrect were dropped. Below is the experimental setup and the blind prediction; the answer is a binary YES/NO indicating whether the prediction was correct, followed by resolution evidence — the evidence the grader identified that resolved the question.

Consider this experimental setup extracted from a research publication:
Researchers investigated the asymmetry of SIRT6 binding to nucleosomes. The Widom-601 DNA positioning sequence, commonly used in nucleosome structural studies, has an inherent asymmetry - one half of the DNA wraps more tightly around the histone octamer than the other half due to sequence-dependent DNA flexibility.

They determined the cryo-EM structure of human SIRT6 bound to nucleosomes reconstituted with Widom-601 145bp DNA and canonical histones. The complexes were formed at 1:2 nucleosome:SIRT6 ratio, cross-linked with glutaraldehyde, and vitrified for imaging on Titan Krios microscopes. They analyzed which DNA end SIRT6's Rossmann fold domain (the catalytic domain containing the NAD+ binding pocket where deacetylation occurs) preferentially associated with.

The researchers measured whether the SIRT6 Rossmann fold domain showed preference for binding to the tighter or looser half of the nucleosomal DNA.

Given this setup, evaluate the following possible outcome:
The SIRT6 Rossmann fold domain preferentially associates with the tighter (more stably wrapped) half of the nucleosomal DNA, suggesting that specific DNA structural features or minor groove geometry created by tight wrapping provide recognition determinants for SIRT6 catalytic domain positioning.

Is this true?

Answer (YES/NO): NO